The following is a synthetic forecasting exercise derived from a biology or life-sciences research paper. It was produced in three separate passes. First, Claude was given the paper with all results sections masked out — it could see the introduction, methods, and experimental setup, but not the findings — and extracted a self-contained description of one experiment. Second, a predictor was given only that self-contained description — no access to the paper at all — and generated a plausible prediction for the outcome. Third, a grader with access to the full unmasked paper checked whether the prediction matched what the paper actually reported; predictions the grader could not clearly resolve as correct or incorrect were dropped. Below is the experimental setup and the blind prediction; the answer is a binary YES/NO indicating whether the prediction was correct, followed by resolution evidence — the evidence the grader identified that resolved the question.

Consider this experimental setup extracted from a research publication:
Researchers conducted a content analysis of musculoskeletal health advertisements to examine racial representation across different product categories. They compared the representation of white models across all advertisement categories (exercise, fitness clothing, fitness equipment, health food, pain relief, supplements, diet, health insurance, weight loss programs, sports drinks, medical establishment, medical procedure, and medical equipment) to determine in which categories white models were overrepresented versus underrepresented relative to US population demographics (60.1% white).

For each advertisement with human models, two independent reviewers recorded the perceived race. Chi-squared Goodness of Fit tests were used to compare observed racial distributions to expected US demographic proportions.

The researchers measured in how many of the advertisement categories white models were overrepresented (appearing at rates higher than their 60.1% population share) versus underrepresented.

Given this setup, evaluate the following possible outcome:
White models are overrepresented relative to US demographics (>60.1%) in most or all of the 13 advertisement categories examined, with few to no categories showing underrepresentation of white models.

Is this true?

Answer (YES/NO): YES